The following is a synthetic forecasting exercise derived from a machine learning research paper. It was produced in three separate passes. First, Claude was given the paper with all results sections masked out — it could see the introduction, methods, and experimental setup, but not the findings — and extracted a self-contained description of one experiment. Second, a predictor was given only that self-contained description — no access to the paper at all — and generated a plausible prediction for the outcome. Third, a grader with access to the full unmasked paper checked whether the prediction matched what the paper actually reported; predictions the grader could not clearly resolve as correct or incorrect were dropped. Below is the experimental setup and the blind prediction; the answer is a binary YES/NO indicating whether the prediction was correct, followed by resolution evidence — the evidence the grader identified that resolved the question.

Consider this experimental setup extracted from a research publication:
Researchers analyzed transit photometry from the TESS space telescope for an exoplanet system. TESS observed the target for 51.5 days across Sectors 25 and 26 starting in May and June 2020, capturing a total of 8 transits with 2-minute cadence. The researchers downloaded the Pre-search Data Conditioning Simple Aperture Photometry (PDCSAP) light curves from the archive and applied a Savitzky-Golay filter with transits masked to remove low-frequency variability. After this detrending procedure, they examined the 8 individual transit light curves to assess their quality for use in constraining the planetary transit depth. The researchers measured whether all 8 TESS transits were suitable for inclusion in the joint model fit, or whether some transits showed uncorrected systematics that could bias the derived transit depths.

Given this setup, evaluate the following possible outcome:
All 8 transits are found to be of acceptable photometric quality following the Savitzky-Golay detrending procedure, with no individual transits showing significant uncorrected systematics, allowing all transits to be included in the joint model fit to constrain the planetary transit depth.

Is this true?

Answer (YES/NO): NO